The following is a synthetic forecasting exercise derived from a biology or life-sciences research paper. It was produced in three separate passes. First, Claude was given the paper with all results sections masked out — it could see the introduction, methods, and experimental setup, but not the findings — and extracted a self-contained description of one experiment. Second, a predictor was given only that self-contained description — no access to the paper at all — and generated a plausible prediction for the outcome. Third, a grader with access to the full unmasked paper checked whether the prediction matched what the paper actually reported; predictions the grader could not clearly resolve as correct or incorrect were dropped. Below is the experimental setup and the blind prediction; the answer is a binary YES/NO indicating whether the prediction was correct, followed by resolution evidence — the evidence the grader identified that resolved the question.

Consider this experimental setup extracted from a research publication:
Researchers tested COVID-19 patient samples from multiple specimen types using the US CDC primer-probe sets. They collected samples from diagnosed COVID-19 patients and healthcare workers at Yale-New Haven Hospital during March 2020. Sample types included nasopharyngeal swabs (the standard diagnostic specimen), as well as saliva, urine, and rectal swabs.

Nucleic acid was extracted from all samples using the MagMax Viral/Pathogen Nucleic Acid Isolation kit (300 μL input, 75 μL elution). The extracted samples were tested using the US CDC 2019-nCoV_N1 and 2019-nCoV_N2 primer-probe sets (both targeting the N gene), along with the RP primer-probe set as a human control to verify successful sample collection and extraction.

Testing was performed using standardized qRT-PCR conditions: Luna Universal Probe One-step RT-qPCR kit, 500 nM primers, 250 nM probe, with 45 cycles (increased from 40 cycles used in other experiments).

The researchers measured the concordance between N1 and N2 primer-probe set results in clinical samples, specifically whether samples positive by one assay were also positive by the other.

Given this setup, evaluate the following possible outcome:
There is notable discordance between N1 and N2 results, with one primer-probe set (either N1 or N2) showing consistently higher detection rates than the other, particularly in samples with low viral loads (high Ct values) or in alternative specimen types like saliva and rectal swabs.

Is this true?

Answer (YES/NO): NO